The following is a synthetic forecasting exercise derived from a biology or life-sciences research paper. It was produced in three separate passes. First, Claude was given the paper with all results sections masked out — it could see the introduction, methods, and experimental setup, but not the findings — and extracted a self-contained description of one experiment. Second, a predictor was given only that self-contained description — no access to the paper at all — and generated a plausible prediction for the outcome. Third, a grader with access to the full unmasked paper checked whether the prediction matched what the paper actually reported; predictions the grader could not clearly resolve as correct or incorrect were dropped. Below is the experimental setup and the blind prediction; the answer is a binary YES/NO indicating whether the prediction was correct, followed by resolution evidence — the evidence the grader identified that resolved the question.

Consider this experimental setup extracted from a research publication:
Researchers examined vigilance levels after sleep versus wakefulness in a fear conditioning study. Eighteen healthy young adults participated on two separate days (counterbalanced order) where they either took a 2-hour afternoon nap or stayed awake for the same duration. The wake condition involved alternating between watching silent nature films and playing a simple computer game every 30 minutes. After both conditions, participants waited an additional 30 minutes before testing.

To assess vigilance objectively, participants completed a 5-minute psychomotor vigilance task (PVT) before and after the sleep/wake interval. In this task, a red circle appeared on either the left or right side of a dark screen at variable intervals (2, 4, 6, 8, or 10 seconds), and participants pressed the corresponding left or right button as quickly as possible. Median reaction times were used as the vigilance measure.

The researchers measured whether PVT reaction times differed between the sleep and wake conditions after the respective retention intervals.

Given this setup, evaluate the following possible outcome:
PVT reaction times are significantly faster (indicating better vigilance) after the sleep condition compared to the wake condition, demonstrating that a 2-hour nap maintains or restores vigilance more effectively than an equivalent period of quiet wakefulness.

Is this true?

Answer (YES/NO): YES